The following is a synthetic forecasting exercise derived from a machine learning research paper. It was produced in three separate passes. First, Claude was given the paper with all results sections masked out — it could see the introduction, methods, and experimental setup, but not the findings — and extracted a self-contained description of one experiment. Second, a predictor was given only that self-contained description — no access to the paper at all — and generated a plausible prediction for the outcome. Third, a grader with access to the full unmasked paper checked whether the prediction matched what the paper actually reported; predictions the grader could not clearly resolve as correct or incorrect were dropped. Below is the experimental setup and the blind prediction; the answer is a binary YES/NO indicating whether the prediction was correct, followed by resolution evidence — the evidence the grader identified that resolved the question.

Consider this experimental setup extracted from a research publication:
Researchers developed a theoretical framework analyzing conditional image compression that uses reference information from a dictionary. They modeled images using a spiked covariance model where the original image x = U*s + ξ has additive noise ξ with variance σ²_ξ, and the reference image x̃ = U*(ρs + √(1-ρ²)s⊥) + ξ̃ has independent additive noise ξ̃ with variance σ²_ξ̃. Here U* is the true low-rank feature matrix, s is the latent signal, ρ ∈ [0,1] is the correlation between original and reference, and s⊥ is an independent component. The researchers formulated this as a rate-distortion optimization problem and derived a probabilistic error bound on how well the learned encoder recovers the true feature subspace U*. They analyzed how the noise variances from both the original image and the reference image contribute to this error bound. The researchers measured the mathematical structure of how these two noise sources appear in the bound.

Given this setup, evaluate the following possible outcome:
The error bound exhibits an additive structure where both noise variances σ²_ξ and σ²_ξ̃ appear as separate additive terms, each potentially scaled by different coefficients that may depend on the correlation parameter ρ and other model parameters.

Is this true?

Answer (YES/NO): NO